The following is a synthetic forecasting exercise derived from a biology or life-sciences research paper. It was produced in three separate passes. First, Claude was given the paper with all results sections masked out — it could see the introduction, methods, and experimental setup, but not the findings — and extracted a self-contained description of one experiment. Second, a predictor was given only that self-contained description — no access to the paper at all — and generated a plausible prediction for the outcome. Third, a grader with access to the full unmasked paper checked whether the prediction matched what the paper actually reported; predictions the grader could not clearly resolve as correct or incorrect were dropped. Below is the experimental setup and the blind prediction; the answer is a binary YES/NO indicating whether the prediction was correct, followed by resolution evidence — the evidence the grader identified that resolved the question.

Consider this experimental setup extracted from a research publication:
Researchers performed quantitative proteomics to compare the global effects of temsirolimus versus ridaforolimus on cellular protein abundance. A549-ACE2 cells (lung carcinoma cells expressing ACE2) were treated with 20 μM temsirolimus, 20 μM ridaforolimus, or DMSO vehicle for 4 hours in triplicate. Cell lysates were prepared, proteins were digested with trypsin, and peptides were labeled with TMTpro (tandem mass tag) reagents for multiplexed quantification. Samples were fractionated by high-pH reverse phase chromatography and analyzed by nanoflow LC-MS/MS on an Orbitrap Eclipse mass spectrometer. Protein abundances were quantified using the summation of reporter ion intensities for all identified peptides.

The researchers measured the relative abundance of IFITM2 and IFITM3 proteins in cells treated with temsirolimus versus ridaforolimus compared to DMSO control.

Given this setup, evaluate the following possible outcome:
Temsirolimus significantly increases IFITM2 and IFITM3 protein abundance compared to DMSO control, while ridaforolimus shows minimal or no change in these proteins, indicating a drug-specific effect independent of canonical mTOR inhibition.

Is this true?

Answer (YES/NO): NO